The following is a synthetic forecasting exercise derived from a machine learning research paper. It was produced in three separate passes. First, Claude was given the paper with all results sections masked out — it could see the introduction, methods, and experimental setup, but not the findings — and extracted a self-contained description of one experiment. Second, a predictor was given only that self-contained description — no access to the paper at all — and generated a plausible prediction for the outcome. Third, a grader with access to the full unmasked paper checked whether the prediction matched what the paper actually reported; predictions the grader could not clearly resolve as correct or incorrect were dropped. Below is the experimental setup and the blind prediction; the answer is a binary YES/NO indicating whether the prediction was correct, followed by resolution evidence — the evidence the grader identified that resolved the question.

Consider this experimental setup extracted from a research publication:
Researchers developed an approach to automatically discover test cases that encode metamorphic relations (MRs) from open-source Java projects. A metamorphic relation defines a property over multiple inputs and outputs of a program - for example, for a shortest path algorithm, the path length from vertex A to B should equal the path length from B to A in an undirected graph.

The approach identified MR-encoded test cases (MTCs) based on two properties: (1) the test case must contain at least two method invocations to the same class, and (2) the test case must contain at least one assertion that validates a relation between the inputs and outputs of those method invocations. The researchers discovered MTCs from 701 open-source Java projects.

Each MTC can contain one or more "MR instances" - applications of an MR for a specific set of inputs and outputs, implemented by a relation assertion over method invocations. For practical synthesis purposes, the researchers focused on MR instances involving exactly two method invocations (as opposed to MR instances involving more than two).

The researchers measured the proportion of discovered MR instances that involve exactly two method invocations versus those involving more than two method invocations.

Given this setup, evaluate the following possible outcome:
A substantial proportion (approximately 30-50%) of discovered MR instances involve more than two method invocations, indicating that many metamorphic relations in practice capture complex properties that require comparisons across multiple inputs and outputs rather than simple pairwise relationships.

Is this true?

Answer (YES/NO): YES